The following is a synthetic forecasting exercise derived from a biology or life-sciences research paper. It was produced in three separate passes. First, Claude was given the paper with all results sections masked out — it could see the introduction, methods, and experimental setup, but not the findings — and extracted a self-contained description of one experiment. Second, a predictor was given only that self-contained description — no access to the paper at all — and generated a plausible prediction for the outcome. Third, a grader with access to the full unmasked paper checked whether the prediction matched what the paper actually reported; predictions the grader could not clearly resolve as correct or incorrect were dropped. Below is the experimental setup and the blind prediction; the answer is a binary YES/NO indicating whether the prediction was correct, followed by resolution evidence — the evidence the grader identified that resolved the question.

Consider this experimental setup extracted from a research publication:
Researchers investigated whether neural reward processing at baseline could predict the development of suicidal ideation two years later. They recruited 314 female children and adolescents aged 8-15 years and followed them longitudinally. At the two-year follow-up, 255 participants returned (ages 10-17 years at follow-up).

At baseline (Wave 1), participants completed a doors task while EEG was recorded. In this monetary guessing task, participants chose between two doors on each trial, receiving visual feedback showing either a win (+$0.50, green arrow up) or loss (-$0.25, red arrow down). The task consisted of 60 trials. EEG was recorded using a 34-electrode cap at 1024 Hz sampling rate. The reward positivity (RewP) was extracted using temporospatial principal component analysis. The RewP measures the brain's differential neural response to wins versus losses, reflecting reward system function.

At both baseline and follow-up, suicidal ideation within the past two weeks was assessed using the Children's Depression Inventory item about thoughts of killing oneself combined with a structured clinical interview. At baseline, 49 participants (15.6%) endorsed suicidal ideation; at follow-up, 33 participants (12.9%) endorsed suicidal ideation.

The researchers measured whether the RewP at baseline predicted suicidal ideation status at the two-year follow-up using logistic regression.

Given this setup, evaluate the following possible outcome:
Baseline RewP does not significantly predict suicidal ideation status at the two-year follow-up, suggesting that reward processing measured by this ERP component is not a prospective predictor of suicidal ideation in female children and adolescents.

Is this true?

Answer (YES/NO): YES